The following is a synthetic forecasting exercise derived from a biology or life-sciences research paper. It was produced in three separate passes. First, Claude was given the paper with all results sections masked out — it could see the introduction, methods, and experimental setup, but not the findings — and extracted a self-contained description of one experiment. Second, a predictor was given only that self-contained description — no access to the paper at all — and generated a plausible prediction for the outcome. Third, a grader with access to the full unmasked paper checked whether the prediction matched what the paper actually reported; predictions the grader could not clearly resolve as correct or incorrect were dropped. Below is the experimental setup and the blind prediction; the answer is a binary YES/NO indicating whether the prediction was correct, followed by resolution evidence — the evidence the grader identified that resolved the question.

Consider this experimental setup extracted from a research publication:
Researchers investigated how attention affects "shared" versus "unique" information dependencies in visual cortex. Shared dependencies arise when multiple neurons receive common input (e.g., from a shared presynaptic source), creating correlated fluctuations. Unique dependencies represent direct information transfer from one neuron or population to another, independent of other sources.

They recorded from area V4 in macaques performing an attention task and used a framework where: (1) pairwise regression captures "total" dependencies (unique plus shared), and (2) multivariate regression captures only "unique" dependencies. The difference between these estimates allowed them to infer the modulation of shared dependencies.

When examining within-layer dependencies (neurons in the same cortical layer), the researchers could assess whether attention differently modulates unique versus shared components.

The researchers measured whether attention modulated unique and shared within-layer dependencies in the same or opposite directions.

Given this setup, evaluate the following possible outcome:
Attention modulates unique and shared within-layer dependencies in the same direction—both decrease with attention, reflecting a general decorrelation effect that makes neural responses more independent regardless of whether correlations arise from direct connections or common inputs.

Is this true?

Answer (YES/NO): NO